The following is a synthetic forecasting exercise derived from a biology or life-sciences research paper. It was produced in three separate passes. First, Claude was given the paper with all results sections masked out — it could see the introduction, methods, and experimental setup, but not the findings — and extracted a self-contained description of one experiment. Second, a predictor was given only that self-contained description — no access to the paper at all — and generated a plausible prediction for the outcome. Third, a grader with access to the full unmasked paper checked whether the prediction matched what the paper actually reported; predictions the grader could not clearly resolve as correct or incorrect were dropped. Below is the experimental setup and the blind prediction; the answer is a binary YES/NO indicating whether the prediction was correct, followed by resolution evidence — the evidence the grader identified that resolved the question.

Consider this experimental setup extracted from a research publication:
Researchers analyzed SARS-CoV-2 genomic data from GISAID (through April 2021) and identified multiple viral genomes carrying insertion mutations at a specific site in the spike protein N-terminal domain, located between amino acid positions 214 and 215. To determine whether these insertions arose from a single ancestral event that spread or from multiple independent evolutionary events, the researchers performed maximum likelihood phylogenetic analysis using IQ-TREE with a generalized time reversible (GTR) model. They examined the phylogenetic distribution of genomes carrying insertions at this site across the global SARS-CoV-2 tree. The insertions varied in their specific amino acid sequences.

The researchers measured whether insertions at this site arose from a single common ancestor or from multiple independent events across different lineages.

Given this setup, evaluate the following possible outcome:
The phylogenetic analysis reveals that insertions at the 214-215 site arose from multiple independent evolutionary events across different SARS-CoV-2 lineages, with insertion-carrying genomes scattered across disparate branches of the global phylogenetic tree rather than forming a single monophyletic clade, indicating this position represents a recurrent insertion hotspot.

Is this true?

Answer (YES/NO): YES